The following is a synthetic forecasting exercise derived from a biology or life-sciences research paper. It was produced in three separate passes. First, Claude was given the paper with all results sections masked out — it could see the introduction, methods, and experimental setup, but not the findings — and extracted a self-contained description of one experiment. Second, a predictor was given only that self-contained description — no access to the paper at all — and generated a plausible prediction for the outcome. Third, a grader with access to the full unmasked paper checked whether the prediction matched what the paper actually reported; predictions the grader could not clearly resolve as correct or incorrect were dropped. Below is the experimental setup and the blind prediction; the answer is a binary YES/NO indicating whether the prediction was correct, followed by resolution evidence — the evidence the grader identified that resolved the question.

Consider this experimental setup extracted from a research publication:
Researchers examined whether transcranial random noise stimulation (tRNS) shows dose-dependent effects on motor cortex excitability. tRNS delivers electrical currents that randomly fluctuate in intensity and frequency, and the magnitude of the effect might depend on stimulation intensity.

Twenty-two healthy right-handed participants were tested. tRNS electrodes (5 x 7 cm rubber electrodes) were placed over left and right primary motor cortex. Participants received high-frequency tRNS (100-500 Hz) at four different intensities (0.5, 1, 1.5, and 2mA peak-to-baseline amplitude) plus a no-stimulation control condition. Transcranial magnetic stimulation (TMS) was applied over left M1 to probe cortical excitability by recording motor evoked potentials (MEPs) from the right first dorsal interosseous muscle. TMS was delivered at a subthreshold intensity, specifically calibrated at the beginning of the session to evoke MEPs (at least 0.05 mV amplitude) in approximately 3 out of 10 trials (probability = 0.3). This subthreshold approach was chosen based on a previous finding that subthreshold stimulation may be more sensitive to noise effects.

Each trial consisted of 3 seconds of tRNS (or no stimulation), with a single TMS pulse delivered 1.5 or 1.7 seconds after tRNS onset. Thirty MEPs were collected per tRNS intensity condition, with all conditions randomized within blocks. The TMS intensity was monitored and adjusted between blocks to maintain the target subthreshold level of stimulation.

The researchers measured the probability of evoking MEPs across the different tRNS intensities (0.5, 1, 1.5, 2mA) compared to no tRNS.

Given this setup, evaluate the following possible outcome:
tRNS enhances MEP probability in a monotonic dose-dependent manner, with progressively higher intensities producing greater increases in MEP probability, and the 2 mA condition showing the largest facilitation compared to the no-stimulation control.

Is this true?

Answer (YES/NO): YES